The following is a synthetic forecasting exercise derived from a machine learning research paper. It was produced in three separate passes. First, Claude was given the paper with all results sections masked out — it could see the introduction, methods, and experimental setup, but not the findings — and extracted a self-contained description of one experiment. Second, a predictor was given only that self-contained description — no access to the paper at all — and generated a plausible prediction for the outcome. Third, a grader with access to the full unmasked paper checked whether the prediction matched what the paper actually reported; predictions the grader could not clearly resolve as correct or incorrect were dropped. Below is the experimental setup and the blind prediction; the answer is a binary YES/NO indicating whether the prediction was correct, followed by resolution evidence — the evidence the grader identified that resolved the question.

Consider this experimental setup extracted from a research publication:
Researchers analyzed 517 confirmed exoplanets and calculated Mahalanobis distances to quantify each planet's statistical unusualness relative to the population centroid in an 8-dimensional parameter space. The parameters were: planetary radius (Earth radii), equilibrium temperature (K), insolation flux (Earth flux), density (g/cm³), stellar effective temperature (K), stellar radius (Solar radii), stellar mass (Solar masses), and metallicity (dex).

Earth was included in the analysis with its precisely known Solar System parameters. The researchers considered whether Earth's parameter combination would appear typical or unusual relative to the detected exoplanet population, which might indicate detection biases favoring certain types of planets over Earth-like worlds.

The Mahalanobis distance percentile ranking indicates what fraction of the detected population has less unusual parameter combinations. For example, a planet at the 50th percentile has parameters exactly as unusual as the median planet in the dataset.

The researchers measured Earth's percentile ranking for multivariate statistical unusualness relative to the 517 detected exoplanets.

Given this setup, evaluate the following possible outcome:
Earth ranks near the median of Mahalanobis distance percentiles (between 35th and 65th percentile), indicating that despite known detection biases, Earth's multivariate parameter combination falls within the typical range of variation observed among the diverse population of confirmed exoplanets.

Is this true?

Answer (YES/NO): NO